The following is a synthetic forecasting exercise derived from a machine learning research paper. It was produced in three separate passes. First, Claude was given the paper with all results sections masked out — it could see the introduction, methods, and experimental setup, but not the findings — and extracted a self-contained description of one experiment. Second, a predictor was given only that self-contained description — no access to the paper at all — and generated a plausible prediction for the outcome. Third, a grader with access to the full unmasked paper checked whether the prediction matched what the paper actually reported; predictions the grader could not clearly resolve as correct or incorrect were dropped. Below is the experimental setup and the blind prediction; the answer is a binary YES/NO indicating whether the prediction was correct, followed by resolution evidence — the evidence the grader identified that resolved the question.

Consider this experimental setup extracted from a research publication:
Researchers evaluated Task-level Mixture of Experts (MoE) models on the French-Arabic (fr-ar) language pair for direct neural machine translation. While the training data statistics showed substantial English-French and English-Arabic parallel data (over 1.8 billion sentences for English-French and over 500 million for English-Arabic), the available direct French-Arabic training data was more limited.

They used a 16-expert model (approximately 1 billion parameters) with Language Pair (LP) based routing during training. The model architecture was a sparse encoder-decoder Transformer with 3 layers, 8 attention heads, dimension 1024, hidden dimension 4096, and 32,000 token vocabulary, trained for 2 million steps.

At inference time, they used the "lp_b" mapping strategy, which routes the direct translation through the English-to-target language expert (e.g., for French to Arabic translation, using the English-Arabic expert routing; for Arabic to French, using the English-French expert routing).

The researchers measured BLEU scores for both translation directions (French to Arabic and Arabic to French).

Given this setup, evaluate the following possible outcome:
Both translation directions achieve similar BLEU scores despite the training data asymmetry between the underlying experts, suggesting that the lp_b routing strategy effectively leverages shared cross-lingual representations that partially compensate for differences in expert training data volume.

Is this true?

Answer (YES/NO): NO